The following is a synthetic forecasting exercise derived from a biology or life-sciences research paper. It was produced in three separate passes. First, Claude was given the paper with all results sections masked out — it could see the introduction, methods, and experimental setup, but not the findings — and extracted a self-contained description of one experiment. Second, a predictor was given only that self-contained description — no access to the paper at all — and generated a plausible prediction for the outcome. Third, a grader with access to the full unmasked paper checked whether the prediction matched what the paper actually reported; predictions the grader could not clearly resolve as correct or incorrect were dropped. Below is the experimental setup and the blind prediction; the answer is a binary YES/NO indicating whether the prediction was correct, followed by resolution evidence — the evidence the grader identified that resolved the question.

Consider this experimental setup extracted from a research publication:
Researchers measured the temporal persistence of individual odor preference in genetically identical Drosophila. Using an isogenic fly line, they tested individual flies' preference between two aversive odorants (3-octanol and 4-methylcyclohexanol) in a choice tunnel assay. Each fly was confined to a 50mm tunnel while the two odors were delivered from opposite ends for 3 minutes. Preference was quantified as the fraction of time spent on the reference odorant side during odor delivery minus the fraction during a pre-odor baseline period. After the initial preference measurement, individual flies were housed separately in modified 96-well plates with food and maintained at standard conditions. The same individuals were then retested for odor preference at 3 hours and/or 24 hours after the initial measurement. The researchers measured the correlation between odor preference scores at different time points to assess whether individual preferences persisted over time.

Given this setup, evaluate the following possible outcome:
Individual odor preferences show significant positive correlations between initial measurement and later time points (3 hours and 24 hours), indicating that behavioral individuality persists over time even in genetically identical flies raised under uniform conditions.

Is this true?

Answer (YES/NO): YES